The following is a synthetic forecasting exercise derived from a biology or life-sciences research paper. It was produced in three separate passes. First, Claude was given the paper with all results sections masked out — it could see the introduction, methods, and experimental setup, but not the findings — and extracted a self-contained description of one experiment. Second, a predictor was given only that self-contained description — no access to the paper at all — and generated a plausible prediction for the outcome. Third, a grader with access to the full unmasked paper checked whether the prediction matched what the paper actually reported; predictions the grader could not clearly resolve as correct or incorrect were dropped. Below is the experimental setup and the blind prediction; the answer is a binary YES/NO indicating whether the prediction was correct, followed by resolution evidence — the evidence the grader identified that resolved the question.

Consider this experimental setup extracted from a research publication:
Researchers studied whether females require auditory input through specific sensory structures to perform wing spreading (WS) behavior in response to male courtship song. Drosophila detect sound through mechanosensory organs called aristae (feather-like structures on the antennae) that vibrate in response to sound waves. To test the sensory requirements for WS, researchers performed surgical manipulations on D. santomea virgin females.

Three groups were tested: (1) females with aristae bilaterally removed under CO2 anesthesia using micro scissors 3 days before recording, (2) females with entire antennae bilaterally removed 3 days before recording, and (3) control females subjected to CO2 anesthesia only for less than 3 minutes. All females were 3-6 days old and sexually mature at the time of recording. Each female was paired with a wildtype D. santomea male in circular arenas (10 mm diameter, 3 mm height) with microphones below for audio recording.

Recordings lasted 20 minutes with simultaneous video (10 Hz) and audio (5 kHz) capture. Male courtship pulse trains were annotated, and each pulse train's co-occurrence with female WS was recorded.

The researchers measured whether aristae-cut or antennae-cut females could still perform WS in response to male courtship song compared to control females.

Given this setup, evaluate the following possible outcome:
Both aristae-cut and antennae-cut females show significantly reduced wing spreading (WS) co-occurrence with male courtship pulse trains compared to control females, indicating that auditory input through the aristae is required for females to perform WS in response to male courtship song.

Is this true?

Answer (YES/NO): YES